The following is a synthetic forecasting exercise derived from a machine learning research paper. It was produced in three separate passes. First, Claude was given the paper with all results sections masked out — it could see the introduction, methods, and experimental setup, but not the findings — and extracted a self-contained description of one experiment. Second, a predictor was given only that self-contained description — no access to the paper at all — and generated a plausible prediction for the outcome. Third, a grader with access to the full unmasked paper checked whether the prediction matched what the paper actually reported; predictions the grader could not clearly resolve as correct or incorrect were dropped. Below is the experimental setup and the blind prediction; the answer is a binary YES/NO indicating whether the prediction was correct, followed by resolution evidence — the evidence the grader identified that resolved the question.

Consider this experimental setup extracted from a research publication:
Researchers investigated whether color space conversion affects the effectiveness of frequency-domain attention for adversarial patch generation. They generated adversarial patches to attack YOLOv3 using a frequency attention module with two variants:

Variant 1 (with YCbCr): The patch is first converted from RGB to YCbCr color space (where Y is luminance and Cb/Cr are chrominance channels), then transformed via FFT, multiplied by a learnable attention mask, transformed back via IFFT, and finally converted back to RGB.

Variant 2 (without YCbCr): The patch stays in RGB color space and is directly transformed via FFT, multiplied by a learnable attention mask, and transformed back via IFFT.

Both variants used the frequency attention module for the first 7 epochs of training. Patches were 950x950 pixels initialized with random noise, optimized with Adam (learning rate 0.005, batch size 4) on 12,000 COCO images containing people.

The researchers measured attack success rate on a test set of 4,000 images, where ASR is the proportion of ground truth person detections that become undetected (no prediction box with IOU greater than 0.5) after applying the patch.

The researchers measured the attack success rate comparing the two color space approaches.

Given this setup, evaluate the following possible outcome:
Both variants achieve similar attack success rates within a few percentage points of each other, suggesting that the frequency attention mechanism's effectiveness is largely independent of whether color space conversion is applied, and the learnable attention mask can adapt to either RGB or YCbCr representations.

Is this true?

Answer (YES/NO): NO